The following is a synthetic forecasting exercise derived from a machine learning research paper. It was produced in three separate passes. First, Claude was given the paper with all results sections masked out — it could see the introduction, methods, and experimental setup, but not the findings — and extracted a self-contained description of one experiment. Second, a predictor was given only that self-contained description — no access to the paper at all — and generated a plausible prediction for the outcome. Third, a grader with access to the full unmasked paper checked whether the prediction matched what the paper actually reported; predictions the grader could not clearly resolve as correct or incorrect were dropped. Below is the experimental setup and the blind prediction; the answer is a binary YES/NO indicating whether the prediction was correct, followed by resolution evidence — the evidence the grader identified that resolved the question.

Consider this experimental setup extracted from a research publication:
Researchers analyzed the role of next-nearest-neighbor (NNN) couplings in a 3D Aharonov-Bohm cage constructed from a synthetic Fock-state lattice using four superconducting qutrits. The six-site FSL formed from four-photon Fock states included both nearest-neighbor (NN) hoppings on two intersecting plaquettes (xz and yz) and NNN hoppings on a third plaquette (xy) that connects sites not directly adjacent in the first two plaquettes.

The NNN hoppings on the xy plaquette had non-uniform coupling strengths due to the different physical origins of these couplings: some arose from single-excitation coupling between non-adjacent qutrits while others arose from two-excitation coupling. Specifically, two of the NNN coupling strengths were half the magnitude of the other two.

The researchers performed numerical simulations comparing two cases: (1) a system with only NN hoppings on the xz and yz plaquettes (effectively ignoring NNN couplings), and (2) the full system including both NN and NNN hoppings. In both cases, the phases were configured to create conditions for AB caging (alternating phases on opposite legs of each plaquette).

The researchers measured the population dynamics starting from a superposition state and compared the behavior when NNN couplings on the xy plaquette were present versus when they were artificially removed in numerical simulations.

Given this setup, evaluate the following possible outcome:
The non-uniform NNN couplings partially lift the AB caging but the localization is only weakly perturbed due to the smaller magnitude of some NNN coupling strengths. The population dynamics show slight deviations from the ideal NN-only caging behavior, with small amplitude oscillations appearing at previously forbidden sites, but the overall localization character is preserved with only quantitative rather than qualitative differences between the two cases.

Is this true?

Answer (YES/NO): NO